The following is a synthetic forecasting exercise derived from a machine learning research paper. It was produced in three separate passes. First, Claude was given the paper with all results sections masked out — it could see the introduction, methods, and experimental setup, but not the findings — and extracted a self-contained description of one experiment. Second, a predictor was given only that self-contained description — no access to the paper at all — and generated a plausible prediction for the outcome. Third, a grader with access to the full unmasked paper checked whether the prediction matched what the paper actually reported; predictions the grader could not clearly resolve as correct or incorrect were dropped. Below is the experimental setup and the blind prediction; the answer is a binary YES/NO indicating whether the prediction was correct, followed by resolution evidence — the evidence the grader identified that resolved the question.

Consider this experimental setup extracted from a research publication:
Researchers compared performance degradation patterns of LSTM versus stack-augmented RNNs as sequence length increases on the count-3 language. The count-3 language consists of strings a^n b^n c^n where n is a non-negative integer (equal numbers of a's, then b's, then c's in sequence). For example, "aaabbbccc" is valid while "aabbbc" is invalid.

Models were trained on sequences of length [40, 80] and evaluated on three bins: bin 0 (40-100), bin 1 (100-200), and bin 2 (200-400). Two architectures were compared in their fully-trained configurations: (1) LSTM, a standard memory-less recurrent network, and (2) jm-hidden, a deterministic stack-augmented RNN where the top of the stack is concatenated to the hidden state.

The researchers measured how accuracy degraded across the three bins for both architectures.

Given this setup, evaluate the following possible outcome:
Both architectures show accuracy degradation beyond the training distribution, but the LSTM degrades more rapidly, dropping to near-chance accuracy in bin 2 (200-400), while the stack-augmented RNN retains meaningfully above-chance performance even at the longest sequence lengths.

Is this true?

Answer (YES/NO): NO